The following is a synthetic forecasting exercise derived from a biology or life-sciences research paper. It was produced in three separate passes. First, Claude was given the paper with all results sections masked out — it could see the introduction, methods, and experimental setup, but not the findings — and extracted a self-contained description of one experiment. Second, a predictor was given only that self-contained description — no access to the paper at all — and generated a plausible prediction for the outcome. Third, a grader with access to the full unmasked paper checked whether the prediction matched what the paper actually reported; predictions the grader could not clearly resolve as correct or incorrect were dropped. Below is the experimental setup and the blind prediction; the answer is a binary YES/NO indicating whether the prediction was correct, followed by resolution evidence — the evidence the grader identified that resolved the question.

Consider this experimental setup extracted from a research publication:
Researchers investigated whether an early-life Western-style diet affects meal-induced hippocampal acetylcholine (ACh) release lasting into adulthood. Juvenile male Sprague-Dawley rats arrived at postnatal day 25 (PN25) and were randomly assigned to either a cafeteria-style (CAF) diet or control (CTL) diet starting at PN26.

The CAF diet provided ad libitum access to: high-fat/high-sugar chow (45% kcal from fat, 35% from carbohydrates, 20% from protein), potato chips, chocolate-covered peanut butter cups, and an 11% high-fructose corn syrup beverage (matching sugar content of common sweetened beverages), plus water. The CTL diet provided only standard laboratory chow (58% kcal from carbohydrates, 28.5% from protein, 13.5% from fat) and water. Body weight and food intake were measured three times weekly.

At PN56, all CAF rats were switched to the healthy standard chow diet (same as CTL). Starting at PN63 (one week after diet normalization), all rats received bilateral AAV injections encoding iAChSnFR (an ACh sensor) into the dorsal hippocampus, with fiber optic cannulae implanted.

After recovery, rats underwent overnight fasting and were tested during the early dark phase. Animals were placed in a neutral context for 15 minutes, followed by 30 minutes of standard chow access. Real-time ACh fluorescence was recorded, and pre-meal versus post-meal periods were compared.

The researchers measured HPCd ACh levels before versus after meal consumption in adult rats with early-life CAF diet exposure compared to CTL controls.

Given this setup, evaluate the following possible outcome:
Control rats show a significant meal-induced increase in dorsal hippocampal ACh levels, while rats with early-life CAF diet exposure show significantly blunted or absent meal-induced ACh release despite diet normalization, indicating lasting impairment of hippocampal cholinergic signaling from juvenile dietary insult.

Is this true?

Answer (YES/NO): NO